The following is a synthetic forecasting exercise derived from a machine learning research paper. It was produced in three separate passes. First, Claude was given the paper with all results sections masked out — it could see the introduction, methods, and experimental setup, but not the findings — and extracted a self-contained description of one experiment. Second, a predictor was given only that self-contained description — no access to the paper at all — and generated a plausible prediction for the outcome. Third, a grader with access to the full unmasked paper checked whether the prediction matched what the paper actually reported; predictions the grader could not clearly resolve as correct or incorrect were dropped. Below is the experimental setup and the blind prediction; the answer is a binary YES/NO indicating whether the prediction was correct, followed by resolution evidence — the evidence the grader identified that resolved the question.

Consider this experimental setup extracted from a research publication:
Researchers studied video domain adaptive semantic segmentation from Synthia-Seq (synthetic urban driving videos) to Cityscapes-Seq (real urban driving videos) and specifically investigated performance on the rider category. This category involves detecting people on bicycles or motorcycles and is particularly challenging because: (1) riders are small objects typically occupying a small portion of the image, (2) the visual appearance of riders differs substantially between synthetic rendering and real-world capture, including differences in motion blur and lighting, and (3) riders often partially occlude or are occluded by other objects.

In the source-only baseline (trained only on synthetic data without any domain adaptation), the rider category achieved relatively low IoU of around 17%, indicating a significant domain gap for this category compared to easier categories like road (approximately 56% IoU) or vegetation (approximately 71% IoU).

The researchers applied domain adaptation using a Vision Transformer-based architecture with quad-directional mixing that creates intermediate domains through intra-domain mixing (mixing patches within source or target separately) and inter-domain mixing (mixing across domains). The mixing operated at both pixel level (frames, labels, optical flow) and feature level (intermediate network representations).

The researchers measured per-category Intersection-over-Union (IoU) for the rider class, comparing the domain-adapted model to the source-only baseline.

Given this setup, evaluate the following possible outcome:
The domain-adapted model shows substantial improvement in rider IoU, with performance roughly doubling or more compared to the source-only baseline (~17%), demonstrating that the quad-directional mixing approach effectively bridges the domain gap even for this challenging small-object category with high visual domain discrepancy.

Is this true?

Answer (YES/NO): YES